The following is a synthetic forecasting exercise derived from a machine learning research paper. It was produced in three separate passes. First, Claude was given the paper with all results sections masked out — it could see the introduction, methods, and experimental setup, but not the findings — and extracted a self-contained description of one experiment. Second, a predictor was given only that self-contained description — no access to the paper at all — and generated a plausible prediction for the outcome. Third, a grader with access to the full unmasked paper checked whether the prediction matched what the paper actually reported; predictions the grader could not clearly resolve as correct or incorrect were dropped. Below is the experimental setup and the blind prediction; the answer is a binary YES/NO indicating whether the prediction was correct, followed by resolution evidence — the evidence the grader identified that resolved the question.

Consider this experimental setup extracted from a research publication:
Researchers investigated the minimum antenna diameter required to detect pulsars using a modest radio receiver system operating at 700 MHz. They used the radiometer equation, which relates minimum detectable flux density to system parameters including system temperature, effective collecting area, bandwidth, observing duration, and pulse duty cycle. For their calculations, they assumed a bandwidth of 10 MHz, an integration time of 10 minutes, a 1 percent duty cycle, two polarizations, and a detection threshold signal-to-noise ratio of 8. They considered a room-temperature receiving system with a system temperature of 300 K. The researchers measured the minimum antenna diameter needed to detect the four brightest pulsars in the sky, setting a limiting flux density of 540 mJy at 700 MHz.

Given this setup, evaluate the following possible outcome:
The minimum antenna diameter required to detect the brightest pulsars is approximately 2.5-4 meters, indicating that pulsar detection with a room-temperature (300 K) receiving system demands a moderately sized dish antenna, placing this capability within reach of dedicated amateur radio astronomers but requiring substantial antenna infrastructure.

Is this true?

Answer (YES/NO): YES